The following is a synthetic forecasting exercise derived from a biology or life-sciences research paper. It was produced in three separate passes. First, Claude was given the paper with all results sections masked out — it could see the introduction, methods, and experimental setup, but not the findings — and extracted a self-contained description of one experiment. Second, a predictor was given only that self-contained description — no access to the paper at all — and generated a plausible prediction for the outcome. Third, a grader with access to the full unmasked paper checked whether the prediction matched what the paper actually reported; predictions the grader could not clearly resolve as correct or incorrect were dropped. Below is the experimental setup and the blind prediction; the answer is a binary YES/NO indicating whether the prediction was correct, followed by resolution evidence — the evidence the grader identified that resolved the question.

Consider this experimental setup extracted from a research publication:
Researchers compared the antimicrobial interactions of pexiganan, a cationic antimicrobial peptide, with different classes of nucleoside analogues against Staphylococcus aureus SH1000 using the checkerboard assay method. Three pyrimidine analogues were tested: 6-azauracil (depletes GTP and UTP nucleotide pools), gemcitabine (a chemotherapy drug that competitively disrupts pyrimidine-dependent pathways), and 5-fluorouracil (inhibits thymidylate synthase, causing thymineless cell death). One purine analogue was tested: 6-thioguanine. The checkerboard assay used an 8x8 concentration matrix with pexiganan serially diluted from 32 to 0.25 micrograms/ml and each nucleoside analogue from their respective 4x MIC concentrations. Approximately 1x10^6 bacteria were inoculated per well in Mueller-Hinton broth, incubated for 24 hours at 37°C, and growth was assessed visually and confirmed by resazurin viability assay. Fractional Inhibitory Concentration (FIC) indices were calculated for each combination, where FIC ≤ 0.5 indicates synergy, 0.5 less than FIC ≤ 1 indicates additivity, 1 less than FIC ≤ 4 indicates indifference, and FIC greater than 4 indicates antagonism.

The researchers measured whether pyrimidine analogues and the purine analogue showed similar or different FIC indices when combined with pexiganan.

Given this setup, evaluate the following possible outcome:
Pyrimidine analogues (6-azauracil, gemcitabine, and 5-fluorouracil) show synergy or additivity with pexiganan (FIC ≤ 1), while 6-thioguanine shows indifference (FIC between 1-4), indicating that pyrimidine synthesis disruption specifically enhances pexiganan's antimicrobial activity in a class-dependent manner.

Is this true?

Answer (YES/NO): NO